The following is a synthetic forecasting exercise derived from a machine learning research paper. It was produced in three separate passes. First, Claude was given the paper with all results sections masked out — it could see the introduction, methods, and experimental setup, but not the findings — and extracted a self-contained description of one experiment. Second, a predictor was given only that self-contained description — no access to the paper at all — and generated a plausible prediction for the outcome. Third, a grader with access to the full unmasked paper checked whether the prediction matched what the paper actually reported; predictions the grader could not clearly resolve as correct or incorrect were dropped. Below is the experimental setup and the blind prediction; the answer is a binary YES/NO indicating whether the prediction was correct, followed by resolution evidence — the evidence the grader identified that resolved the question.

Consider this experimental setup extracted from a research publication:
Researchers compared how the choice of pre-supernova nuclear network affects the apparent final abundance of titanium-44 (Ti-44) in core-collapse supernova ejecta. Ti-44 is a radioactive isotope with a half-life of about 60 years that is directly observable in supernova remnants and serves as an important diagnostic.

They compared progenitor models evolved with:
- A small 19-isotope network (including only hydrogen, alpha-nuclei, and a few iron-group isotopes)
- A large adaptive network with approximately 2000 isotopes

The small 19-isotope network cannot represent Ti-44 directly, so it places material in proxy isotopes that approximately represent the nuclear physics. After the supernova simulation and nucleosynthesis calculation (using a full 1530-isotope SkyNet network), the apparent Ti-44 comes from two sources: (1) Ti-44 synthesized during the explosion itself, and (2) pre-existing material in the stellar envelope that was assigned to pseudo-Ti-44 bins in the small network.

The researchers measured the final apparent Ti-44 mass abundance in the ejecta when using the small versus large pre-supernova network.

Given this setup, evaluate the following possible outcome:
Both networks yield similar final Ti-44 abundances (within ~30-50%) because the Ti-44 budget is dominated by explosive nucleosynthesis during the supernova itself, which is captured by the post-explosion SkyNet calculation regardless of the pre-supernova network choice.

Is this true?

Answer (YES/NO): NO